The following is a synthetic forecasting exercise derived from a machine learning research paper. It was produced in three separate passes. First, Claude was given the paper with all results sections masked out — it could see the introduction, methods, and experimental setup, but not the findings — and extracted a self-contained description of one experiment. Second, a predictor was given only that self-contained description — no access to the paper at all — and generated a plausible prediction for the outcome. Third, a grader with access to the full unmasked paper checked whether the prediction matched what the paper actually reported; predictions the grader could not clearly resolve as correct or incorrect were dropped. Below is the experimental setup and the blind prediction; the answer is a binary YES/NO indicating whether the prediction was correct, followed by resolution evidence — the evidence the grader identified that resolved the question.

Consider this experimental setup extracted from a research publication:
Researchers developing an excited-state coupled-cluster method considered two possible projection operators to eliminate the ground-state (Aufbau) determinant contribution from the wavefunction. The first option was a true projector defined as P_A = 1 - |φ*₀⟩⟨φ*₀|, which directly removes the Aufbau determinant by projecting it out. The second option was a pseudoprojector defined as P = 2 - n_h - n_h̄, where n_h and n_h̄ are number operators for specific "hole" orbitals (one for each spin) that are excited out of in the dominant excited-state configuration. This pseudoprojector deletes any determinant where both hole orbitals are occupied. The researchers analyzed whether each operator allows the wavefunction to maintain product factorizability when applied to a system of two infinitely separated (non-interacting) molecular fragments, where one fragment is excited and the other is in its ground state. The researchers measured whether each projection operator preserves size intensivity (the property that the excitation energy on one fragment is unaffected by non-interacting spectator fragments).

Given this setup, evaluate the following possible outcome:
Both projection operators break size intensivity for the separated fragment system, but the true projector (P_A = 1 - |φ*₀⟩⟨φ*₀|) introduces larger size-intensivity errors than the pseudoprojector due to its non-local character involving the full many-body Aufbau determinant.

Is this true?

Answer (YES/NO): NO